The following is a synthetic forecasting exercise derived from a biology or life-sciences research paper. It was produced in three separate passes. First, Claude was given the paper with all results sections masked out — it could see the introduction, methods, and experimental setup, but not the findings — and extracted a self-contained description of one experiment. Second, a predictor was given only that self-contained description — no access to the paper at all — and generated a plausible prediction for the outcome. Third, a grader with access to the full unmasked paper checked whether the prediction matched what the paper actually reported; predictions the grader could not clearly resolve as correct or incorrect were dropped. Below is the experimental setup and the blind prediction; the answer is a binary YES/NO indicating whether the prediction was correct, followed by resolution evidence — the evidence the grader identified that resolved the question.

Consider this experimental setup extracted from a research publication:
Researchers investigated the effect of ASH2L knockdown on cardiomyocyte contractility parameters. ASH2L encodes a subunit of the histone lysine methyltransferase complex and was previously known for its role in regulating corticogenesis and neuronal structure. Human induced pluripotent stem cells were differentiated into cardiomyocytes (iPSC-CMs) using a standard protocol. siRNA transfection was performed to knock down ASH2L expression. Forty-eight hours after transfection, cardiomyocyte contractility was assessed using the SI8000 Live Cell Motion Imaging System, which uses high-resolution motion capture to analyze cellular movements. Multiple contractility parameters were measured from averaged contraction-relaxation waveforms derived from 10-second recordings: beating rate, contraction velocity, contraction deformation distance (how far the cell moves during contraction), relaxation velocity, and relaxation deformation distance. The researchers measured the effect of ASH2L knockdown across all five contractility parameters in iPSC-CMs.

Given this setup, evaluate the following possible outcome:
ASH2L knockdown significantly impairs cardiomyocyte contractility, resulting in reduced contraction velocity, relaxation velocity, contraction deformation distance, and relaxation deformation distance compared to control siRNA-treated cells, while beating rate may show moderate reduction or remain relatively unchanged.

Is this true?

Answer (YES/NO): NO